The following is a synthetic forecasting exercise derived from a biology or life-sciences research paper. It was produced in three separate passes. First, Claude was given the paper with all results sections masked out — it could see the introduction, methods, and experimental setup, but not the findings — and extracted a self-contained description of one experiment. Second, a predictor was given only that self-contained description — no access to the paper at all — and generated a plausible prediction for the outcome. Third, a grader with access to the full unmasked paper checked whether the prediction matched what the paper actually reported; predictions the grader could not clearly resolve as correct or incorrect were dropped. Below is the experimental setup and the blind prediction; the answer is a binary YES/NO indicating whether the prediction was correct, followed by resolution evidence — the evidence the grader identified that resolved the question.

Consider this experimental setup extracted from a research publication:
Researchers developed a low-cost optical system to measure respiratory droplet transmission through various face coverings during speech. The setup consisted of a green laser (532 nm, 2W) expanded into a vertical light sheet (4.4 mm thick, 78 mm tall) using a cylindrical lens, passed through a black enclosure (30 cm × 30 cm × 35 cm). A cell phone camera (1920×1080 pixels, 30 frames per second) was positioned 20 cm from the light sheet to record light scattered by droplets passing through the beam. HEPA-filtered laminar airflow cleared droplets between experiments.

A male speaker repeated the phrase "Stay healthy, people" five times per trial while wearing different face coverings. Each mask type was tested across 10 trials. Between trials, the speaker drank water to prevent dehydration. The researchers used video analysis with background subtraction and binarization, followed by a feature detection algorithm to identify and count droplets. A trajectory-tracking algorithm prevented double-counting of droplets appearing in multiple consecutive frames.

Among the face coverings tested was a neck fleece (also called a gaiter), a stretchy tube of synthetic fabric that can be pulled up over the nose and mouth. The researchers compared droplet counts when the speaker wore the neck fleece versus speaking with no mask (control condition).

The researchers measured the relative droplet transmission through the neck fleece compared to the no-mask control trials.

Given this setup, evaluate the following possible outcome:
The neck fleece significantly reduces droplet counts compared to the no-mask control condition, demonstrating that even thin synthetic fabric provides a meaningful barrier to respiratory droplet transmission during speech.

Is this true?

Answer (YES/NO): NO